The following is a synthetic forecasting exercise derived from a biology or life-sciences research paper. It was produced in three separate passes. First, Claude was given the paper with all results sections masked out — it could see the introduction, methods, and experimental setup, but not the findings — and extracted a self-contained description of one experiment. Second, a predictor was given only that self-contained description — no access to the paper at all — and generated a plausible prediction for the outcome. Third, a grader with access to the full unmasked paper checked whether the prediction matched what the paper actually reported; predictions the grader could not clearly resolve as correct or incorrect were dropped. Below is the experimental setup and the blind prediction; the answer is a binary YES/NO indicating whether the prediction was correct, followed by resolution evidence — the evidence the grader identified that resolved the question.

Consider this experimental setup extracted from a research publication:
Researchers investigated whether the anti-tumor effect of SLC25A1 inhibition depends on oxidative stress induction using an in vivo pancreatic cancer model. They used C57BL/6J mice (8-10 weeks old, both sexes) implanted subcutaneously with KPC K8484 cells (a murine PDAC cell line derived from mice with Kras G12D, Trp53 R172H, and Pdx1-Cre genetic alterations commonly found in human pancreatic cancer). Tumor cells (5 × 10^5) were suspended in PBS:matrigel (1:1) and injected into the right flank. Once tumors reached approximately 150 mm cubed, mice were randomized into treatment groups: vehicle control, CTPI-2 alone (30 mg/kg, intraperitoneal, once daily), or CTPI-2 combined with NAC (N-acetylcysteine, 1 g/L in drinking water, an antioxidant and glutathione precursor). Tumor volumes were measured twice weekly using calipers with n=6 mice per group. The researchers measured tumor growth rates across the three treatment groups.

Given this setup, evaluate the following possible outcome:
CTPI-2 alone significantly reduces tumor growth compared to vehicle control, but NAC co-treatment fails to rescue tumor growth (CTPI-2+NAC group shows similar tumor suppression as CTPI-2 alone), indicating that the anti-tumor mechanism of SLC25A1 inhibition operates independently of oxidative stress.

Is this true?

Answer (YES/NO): NO